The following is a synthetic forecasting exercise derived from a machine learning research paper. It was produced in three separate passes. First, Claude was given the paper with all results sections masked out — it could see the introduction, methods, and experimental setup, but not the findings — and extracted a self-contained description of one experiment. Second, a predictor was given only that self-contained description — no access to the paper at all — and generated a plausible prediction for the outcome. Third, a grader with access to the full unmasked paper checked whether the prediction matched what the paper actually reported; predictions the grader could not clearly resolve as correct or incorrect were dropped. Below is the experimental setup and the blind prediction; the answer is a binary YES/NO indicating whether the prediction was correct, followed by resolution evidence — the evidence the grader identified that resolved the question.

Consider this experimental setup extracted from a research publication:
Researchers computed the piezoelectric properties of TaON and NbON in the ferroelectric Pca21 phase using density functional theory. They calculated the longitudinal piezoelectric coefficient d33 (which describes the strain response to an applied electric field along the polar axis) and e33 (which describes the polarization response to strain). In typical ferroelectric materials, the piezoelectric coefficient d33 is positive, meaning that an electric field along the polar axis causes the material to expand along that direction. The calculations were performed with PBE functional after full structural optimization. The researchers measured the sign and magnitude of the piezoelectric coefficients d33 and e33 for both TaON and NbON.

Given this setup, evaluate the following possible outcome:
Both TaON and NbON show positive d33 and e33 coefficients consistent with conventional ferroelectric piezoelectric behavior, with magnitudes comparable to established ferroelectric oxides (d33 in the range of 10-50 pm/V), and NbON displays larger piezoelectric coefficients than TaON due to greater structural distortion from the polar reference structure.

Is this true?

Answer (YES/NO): NO